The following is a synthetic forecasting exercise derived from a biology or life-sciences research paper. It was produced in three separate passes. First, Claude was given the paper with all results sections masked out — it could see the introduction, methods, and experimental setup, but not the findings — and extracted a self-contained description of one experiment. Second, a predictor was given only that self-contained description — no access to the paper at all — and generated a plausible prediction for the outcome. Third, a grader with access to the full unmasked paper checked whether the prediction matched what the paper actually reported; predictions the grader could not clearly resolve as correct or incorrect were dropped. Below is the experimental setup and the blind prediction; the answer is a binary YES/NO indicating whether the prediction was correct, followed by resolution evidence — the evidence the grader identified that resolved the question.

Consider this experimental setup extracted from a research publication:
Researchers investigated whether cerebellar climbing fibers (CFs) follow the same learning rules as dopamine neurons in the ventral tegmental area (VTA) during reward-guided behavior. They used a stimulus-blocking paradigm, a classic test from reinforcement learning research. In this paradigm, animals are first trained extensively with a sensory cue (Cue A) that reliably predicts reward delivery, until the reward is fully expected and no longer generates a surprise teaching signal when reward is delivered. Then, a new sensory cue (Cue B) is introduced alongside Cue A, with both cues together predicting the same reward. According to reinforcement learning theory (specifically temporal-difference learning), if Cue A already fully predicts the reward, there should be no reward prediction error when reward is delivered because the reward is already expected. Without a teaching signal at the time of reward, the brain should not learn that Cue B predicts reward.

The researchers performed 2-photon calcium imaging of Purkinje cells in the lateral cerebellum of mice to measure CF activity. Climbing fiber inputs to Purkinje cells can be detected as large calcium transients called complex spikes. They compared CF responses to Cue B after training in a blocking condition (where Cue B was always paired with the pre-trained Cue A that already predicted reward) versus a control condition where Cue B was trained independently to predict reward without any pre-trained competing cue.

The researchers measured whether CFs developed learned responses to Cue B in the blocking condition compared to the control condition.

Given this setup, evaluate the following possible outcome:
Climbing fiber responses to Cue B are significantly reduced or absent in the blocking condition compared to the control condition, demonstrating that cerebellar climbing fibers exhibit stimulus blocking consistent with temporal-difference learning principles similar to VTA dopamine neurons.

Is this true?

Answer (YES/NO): YES